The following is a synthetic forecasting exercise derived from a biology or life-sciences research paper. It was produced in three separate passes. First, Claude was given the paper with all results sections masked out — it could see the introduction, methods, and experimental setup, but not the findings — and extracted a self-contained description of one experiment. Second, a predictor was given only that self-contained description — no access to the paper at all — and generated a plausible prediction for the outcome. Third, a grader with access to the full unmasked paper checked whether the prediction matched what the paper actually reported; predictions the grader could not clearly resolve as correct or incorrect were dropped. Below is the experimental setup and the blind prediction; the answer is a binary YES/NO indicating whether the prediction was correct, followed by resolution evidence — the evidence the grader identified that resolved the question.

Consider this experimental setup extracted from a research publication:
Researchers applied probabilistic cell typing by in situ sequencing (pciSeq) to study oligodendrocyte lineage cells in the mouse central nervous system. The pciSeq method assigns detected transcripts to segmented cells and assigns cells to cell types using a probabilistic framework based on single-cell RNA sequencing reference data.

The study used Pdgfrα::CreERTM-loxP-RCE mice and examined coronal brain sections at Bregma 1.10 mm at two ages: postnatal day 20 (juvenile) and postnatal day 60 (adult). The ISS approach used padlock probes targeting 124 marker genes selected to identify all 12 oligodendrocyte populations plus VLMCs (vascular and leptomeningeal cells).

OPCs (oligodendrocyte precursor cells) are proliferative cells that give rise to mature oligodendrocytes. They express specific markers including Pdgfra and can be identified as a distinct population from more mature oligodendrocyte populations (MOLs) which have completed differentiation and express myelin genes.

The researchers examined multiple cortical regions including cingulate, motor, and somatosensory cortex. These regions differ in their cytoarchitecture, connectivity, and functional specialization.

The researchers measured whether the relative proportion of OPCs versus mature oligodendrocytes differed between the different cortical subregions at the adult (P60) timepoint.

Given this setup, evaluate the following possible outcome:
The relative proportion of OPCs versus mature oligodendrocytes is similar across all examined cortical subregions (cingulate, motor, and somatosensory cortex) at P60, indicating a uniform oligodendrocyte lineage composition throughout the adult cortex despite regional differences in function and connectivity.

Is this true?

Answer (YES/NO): YES